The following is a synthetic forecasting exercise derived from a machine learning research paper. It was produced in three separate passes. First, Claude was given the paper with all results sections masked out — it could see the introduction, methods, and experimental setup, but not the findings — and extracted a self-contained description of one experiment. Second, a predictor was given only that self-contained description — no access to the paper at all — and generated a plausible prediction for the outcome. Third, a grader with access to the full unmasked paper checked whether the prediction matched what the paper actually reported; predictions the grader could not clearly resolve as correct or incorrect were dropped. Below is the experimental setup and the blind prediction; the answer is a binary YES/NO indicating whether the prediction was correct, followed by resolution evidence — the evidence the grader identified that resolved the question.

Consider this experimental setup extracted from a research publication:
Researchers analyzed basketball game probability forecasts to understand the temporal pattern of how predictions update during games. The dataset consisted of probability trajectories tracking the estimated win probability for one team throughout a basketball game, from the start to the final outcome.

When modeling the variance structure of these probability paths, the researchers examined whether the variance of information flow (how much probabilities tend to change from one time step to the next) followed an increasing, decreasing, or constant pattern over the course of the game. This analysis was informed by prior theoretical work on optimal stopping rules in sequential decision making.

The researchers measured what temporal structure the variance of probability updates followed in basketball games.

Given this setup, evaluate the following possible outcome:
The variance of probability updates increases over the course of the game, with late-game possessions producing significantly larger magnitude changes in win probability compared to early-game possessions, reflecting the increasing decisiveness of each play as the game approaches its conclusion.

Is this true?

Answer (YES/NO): YES